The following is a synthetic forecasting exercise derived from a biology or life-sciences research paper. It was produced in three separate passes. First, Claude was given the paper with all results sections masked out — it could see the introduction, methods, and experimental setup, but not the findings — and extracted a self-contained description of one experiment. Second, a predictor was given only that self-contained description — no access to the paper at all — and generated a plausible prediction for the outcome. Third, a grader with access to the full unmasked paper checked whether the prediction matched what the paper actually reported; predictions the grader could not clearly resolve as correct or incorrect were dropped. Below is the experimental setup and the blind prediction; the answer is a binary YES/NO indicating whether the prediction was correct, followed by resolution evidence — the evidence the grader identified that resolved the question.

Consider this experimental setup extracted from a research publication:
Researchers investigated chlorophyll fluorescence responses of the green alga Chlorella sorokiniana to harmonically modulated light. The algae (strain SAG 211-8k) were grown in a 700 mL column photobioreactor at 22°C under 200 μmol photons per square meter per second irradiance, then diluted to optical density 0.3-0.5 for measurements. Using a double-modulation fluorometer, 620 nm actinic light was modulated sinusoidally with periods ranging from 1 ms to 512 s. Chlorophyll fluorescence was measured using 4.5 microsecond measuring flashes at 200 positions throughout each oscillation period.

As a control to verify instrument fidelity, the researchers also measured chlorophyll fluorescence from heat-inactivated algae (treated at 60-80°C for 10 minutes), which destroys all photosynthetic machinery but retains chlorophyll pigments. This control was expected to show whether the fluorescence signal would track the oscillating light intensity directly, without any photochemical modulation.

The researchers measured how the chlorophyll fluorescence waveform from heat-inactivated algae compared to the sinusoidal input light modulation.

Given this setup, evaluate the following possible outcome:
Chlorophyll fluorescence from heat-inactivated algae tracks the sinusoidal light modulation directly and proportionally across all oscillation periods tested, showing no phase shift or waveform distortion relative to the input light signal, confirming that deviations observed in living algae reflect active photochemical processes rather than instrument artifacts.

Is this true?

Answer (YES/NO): YES